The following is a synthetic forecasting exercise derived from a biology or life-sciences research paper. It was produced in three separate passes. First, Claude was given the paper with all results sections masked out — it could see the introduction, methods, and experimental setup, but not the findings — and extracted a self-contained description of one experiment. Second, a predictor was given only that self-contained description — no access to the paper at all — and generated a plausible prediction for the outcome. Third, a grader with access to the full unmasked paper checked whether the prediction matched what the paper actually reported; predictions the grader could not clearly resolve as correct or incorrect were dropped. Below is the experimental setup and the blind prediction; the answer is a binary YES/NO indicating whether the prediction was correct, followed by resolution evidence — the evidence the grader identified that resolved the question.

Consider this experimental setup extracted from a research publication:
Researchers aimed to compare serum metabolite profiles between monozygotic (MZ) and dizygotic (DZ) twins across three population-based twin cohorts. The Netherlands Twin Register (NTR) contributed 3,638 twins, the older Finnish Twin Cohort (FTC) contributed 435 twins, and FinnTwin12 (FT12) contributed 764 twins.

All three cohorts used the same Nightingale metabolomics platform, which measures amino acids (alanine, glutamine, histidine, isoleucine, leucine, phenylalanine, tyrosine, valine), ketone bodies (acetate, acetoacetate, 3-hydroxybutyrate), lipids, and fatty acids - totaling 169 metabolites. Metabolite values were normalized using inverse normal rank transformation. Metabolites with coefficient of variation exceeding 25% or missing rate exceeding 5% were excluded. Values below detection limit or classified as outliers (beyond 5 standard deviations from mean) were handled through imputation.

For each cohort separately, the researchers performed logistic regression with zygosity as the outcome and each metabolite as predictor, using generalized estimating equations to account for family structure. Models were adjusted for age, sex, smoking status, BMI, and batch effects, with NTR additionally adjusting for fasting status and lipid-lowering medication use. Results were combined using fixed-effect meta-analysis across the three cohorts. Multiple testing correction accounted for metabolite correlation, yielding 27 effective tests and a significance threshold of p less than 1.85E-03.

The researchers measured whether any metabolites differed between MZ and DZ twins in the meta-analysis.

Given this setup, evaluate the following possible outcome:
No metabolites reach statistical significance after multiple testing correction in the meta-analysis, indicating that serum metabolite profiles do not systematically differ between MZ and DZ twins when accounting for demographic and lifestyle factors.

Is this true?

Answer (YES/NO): YES